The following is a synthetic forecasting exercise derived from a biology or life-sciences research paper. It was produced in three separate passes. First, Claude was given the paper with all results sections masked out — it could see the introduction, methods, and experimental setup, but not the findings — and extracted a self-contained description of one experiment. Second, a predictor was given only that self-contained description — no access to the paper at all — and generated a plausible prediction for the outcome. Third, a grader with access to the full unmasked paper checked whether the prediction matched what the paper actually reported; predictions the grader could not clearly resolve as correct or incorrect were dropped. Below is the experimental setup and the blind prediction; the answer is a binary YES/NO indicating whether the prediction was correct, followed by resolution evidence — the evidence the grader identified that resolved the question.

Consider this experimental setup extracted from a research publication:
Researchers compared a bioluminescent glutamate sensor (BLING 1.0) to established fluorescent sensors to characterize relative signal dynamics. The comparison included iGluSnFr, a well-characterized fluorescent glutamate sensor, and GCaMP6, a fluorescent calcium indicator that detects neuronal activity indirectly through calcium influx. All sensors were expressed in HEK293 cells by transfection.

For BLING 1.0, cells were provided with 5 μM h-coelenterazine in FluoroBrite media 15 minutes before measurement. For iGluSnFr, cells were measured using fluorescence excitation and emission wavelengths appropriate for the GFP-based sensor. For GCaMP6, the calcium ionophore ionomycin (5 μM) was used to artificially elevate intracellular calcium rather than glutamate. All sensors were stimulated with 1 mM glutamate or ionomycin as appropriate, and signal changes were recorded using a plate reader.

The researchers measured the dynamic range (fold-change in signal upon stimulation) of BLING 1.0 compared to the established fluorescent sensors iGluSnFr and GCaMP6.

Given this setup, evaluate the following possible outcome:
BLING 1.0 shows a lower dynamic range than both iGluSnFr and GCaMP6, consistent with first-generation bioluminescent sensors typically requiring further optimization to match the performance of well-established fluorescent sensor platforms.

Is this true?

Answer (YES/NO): NO